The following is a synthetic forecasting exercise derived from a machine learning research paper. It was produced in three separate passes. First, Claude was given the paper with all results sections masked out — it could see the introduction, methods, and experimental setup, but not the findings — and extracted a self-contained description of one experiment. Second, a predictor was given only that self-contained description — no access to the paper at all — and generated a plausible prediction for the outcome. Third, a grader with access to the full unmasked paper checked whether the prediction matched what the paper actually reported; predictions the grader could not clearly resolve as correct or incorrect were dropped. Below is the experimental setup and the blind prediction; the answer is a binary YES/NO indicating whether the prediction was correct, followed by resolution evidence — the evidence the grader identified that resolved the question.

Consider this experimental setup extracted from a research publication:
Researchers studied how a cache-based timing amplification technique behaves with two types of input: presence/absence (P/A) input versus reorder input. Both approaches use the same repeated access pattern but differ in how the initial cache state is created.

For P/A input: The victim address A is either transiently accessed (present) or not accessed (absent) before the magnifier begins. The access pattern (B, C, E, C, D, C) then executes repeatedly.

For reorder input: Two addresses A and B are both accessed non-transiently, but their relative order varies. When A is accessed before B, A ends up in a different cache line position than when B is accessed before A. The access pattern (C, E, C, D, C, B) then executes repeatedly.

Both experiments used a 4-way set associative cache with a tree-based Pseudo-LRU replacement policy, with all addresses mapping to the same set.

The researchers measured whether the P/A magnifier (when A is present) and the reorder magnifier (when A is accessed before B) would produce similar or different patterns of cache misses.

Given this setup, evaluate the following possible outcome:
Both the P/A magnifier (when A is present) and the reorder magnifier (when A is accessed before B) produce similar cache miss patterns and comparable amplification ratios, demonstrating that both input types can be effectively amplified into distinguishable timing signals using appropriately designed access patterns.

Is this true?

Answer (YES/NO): YES